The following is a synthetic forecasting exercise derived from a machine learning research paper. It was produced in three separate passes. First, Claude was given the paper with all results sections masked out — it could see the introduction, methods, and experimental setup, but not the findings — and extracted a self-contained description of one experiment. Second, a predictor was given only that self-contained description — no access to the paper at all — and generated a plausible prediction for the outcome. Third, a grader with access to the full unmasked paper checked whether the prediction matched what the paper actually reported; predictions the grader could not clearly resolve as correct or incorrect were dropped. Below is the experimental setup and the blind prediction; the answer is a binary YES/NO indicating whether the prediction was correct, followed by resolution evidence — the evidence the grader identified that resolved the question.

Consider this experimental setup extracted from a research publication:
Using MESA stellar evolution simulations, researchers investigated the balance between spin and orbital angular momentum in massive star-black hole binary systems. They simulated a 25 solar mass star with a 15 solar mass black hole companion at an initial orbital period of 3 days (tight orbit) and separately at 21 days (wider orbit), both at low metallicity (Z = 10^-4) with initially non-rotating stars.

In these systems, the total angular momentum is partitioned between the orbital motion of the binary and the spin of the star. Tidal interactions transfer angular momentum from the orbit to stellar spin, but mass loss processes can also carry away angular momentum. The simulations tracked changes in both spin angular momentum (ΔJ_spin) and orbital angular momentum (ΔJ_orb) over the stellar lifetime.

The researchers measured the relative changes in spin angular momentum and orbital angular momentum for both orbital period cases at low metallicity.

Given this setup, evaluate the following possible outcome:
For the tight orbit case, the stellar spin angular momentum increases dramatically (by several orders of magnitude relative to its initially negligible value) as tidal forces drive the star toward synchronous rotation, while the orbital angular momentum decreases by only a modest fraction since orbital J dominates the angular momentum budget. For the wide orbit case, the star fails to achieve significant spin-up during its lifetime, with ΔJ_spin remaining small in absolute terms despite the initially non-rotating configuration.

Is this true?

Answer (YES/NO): NO